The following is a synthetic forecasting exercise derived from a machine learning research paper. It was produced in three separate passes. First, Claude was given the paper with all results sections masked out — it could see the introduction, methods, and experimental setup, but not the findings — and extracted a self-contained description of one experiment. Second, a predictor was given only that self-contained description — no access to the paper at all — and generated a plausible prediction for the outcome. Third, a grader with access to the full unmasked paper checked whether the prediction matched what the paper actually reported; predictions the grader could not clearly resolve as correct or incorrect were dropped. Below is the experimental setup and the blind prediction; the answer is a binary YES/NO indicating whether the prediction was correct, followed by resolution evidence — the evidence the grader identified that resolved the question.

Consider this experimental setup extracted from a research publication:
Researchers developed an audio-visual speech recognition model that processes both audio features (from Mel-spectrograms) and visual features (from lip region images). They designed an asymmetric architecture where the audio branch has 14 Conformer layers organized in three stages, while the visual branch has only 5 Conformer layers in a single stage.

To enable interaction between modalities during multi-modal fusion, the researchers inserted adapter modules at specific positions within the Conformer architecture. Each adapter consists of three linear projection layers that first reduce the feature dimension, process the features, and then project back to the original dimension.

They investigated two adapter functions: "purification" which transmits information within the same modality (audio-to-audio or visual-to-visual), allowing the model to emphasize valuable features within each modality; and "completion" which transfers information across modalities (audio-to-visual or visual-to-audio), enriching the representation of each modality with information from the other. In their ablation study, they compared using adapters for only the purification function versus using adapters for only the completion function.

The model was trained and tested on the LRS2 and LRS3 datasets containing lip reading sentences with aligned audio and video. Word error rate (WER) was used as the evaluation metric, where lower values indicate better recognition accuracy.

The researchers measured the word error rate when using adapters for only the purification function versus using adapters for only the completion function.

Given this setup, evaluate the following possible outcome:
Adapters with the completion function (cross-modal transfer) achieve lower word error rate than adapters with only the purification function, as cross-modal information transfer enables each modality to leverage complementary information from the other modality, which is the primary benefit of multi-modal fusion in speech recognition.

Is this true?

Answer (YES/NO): YES